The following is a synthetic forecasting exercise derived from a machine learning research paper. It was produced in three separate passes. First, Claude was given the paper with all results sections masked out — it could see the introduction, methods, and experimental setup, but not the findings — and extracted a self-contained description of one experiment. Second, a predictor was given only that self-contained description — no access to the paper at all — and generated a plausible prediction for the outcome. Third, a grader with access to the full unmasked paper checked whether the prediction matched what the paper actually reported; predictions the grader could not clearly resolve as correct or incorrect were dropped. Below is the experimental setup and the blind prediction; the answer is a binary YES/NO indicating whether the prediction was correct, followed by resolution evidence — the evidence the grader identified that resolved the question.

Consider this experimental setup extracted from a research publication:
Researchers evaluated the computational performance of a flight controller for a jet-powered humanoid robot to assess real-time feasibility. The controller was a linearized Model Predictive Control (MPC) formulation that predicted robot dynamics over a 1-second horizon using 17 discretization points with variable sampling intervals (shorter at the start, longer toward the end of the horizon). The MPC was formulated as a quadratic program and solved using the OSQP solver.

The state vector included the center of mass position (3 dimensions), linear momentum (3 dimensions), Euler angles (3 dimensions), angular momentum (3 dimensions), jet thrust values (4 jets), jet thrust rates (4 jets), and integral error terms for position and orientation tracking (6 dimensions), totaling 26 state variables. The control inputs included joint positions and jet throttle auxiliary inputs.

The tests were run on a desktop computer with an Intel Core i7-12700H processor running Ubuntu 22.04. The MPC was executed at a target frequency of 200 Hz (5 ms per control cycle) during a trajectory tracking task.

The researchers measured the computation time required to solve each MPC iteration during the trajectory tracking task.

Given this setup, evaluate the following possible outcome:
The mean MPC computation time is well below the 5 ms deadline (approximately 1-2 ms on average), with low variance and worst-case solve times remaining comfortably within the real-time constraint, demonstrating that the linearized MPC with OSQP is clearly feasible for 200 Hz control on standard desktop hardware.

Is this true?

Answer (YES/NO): NO